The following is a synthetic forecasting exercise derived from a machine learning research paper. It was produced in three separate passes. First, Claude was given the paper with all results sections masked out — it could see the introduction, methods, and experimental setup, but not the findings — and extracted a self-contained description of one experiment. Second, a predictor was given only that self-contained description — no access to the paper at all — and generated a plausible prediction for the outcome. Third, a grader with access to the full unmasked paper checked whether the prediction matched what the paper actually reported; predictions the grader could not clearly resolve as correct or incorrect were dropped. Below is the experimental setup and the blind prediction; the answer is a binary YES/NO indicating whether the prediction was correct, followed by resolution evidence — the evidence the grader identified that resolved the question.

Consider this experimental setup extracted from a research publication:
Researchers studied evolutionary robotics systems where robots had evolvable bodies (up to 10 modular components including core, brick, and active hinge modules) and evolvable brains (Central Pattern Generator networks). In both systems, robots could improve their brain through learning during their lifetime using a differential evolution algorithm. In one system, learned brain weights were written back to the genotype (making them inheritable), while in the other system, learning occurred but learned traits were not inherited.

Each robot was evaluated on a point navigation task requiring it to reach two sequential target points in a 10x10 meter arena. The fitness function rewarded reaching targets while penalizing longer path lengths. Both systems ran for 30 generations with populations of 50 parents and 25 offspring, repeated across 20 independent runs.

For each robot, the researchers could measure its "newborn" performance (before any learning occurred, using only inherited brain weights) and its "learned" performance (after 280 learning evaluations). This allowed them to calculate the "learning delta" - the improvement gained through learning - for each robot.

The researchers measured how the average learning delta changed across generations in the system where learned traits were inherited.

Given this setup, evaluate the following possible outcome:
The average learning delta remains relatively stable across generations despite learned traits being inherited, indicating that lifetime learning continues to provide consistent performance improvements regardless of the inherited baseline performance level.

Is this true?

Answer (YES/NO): NO